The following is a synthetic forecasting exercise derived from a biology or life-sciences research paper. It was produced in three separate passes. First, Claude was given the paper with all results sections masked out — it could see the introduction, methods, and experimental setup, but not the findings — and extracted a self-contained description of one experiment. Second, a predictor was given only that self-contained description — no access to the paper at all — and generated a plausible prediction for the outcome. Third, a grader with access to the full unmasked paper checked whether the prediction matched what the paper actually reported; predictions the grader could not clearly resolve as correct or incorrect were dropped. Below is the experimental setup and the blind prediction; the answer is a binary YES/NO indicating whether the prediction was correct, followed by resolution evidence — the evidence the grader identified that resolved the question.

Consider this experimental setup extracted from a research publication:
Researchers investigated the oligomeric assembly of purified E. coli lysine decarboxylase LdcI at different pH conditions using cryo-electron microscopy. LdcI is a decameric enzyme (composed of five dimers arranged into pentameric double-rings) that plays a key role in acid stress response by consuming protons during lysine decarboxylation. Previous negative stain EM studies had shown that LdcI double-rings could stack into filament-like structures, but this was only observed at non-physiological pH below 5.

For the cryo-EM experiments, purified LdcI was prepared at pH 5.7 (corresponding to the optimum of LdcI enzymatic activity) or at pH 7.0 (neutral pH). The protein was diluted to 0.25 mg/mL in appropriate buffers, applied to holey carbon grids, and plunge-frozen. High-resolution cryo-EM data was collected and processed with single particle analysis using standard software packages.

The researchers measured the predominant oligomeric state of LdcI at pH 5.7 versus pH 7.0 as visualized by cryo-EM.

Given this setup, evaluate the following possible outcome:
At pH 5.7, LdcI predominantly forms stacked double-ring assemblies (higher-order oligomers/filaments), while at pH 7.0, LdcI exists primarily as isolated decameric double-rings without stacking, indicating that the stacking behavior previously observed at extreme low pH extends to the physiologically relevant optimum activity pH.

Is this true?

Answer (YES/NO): YES